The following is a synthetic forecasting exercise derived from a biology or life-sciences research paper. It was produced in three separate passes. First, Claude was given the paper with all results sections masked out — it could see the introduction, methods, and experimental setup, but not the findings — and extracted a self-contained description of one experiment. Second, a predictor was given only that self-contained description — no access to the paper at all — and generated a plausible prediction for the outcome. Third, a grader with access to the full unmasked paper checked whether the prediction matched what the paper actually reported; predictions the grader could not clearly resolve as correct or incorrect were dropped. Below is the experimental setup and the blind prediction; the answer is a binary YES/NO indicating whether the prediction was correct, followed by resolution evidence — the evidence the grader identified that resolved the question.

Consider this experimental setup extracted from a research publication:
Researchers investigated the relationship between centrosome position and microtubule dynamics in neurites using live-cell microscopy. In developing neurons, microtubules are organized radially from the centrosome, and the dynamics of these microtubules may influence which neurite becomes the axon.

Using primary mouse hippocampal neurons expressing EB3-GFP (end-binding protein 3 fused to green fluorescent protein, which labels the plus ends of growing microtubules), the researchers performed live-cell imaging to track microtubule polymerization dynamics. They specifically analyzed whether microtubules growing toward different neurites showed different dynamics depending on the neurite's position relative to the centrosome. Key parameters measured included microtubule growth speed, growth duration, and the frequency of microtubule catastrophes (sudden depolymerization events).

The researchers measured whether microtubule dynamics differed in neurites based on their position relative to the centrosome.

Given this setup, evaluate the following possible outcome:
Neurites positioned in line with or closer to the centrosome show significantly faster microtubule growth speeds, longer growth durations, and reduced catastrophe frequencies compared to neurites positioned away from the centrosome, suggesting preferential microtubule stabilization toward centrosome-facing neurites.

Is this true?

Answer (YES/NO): NO